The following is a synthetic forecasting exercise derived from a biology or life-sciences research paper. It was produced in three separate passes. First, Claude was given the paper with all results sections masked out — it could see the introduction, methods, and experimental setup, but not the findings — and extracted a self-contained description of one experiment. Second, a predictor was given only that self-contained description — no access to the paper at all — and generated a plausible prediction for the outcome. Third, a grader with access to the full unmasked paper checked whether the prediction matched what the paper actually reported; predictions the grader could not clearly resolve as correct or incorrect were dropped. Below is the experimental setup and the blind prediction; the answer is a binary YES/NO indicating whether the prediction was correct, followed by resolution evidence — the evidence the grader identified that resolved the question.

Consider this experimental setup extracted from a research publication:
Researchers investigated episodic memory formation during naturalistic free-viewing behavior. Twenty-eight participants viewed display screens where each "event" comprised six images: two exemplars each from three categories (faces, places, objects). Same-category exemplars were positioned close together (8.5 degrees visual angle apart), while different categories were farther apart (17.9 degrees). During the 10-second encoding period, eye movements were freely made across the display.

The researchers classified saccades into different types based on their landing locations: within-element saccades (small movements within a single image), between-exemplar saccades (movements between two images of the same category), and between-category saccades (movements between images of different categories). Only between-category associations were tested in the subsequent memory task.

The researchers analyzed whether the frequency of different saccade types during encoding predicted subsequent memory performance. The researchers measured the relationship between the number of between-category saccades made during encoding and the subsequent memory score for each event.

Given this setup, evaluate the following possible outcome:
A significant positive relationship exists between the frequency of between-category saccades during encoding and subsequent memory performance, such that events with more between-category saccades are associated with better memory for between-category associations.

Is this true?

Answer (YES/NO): YES